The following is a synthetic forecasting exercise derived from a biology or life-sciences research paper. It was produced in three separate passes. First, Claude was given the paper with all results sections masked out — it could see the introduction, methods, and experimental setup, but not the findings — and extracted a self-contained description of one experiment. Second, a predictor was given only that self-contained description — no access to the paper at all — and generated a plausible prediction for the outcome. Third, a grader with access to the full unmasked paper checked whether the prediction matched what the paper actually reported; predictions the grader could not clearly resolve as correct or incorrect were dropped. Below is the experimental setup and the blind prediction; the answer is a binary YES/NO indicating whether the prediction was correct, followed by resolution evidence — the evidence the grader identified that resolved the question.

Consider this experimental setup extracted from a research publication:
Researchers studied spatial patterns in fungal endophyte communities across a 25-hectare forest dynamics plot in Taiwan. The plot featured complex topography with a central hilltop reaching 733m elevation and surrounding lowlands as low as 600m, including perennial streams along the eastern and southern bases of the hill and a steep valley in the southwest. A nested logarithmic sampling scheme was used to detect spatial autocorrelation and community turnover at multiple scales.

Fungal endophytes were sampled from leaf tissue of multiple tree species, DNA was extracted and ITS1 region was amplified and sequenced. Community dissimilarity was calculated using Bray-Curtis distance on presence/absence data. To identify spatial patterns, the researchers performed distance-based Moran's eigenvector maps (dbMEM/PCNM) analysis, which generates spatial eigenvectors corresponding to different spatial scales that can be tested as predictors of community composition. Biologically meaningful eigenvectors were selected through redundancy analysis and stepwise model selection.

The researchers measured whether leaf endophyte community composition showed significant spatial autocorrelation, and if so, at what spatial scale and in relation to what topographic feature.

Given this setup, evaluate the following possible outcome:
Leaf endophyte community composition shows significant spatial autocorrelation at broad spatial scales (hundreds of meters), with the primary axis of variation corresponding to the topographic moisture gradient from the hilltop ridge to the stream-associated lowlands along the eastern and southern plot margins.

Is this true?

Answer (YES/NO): NO